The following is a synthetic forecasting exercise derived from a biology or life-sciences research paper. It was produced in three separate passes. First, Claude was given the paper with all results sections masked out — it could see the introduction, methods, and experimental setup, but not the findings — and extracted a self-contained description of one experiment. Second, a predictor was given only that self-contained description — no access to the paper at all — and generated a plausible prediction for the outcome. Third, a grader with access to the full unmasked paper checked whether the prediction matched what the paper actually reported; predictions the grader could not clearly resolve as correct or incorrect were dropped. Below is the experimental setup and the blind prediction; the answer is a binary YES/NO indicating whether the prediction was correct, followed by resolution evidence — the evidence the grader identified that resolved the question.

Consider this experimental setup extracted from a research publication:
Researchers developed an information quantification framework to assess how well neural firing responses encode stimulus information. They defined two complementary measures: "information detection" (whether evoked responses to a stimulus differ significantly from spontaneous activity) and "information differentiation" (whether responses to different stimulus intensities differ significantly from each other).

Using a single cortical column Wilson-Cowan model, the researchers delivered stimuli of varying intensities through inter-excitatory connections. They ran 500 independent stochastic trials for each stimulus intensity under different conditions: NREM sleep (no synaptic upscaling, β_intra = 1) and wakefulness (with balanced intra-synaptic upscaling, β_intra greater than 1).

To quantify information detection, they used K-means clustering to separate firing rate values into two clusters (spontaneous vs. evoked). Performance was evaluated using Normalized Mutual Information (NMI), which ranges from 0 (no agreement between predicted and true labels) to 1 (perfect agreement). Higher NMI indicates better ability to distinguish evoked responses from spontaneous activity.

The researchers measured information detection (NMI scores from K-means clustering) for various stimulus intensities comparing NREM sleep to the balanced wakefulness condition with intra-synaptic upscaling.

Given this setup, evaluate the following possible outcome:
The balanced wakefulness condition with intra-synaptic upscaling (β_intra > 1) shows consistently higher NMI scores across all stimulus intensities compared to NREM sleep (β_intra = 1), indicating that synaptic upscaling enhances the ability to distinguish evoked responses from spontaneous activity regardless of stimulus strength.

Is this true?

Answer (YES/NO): NO